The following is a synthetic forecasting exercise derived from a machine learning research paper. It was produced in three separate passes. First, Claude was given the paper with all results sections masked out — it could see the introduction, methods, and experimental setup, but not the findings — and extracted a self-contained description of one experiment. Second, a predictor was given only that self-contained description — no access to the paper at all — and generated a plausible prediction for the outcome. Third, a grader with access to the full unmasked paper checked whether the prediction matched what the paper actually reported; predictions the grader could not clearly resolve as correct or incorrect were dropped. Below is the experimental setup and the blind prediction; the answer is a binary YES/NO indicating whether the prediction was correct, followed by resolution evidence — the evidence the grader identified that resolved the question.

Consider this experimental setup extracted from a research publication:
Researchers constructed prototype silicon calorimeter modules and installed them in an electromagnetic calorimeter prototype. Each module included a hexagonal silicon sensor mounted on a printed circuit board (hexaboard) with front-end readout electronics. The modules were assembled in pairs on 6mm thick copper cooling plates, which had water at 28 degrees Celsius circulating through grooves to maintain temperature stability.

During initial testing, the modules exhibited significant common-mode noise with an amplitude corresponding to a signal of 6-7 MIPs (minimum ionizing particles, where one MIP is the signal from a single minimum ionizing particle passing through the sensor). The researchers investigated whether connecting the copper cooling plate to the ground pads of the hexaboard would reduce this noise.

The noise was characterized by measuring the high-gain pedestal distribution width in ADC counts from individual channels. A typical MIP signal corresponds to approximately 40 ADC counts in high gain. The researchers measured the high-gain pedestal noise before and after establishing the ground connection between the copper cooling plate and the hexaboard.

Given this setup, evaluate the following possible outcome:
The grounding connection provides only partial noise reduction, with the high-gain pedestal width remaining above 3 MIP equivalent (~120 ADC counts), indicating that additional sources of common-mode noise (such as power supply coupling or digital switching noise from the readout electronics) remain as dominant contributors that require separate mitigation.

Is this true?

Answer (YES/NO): NO